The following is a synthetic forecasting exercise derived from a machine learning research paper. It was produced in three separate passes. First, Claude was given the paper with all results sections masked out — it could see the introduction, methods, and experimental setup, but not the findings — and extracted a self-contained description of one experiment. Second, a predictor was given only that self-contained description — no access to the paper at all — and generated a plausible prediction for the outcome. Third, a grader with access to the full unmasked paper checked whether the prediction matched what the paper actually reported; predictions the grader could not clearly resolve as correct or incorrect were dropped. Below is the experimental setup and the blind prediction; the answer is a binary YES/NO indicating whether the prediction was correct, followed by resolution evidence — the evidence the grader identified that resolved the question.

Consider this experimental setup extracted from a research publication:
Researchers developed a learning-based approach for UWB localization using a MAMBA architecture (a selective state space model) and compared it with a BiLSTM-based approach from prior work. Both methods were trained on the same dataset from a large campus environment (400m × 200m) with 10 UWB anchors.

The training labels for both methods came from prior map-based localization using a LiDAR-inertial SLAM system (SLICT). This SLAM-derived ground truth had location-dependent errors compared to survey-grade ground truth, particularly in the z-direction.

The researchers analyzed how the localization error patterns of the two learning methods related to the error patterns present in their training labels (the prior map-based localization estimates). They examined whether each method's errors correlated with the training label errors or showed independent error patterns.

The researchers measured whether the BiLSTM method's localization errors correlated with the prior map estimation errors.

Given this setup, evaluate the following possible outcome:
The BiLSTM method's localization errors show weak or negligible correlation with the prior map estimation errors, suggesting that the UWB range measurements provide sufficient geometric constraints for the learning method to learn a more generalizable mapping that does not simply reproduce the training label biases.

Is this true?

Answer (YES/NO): NO